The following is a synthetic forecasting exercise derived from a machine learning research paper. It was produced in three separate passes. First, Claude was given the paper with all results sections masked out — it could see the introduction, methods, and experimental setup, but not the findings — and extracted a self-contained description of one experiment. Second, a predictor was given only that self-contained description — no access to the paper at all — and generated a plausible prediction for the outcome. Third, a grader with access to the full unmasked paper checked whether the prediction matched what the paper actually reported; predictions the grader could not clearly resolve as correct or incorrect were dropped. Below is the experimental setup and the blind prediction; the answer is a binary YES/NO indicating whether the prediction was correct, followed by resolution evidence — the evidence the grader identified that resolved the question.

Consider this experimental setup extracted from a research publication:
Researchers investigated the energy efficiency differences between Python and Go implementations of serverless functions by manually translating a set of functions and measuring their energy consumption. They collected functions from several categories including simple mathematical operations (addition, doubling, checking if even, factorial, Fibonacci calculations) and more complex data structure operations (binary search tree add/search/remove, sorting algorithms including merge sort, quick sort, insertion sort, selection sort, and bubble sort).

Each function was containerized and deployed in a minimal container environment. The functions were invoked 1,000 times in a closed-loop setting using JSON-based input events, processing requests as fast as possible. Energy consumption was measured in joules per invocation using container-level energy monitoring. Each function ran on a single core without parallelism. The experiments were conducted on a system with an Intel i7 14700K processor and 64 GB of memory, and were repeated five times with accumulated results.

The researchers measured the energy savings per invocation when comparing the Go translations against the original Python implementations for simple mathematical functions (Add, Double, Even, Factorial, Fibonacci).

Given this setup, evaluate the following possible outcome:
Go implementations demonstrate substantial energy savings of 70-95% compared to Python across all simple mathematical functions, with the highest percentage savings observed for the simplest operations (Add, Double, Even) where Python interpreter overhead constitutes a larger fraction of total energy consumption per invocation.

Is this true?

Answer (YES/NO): NO